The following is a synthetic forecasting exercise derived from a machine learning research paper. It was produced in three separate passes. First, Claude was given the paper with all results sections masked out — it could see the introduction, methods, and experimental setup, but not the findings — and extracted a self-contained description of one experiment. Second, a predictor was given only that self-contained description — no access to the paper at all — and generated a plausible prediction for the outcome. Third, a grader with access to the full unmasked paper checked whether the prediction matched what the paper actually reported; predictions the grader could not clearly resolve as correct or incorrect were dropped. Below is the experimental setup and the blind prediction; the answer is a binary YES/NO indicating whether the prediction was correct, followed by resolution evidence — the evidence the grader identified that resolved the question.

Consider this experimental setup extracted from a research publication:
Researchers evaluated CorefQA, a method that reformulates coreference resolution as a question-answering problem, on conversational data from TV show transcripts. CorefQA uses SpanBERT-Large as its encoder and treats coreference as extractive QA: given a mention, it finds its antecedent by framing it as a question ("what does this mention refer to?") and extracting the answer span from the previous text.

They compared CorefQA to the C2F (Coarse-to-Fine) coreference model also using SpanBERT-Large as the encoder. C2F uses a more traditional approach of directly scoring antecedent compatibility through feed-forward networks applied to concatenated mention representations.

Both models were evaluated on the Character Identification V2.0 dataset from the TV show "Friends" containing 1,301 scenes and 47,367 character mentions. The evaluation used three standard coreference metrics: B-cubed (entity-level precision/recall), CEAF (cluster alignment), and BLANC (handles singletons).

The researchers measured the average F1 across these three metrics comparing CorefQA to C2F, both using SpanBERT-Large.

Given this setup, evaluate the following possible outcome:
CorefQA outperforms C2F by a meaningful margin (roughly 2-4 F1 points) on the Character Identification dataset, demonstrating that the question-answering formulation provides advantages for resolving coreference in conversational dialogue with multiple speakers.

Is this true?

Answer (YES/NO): NO